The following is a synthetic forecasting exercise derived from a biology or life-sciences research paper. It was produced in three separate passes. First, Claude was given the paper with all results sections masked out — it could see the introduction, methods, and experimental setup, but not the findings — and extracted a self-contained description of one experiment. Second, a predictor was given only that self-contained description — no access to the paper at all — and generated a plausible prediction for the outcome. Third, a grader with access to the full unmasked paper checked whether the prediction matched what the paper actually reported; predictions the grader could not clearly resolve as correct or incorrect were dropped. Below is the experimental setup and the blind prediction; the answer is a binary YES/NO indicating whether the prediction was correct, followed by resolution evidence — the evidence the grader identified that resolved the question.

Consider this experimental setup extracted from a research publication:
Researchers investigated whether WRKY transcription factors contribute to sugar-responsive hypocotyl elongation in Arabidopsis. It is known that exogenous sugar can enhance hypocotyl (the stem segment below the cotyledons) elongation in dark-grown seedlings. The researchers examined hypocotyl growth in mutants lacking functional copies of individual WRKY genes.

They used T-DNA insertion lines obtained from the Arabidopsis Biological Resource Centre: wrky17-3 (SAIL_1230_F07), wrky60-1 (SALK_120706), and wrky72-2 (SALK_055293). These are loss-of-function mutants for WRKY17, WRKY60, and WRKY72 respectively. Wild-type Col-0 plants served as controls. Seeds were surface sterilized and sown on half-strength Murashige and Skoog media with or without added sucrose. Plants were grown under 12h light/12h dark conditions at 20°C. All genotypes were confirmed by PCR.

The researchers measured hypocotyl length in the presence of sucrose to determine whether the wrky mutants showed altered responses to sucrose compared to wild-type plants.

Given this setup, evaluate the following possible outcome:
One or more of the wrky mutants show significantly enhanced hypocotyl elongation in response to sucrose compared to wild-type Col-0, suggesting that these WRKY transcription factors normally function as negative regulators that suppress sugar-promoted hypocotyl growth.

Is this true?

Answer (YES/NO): NO